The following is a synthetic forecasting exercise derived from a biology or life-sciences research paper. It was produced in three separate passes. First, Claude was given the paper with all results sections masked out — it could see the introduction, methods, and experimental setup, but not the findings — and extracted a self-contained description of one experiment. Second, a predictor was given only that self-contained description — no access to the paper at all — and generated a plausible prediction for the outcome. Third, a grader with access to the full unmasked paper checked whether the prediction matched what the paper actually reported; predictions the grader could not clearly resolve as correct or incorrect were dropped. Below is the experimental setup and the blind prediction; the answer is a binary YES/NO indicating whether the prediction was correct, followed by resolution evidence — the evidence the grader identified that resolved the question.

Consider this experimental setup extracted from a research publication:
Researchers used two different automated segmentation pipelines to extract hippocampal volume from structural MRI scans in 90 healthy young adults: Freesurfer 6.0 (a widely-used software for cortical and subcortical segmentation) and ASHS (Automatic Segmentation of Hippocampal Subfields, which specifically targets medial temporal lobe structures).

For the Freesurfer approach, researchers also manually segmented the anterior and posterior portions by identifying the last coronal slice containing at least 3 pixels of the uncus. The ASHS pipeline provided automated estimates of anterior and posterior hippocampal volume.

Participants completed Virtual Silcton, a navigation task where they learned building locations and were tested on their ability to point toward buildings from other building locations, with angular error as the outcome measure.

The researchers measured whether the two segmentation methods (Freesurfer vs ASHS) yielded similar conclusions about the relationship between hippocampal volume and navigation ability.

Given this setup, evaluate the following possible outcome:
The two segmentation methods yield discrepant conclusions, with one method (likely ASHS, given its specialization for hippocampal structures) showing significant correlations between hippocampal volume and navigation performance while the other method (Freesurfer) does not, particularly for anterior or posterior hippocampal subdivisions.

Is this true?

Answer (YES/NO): NO